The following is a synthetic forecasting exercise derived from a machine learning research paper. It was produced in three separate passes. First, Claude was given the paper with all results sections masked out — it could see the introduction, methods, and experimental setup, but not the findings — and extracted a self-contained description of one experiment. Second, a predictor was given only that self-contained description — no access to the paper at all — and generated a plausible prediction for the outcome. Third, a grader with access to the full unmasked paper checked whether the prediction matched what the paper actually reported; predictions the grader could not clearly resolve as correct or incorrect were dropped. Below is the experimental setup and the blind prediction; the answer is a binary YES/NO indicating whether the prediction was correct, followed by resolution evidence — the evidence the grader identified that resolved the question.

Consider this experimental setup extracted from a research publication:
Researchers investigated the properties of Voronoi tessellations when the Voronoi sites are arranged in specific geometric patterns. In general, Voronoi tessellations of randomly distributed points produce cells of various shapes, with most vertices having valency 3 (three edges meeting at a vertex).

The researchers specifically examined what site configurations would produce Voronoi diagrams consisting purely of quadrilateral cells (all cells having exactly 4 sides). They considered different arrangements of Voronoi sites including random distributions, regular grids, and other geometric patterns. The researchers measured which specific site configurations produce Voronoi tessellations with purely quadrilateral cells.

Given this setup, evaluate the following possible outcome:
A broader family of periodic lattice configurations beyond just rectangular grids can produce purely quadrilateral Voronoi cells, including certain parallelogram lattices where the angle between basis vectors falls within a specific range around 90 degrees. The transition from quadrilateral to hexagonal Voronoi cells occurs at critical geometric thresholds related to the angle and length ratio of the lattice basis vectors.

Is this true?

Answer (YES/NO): NO